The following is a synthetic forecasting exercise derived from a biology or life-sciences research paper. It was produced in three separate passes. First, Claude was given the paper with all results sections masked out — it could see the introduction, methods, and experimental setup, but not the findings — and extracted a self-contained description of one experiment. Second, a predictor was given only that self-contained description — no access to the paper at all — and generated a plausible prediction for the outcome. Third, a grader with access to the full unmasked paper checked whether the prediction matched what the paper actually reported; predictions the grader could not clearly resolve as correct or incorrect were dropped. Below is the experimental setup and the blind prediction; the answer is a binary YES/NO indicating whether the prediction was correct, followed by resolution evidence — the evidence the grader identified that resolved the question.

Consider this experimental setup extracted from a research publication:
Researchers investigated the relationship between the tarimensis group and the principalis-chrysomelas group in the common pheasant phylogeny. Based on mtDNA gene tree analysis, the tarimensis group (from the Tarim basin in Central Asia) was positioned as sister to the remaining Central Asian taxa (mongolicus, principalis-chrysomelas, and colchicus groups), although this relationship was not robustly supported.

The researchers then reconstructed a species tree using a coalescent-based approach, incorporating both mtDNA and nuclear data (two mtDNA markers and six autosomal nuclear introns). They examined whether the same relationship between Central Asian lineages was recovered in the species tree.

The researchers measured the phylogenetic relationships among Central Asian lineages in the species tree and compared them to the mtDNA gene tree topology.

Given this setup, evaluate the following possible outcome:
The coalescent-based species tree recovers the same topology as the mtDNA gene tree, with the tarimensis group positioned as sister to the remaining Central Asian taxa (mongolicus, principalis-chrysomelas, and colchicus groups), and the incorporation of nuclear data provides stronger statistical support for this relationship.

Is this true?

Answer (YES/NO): NO